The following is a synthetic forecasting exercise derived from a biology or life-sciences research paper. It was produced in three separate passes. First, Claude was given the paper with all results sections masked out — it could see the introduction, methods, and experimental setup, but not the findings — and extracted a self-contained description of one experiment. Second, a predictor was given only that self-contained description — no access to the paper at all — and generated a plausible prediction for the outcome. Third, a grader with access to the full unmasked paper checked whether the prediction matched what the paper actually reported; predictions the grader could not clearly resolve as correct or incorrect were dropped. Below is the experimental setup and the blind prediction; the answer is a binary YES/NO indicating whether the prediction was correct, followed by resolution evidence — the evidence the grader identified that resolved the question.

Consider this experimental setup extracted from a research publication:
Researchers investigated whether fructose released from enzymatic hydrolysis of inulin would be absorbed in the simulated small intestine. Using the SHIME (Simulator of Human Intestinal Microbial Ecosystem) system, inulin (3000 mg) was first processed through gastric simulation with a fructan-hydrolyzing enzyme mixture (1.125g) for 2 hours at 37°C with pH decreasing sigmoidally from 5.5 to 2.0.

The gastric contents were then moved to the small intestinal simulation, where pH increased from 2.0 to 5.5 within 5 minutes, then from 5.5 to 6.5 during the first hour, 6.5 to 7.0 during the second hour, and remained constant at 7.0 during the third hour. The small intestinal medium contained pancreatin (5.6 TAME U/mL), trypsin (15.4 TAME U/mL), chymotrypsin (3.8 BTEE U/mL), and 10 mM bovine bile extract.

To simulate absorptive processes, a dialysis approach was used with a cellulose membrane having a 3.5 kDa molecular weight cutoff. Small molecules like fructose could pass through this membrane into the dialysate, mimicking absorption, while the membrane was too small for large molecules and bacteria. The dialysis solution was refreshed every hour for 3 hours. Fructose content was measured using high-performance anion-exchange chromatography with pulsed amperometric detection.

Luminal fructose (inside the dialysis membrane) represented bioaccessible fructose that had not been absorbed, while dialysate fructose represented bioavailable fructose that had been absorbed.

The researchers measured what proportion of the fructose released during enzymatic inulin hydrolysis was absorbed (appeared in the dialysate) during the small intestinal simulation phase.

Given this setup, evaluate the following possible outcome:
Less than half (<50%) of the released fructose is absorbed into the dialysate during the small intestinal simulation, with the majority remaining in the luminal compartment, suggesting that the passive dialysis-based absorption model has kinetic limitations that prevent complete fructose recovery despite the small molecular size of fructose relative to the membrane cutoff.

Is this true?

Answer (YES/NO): NO